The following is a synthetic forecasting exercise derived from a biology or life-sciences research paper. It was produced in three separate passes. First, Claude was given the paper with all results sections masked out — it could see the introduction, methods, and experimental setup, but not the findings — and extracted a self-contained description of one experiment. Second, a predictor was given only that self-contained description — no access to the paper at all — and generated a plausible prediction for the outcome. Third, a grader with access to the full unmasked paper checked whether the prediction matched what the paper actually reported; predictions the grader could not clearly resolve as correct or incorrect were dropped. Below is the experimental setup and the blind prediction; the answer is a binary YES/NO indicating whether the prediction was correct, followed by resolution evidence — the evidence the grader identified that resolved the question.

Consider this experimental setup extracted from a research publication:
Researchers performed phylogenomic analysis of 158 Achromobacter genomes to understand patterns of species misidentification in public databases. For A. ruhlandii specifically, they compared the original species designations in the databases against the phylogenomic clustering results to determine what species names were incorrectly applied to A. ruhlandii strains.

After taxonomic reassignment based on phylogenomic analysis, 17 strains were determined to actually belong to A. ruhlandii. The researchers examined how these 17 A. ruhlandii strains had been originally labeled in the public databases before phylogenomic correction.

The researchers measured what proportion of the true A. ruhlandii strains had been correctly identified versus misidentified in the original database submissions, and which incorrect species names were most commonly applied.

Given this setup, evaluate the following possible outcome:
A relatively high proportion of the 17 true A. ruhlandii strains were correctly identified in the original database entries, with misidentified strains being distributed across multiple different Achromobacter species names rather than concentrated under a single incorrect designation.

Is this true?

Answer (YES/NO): NO